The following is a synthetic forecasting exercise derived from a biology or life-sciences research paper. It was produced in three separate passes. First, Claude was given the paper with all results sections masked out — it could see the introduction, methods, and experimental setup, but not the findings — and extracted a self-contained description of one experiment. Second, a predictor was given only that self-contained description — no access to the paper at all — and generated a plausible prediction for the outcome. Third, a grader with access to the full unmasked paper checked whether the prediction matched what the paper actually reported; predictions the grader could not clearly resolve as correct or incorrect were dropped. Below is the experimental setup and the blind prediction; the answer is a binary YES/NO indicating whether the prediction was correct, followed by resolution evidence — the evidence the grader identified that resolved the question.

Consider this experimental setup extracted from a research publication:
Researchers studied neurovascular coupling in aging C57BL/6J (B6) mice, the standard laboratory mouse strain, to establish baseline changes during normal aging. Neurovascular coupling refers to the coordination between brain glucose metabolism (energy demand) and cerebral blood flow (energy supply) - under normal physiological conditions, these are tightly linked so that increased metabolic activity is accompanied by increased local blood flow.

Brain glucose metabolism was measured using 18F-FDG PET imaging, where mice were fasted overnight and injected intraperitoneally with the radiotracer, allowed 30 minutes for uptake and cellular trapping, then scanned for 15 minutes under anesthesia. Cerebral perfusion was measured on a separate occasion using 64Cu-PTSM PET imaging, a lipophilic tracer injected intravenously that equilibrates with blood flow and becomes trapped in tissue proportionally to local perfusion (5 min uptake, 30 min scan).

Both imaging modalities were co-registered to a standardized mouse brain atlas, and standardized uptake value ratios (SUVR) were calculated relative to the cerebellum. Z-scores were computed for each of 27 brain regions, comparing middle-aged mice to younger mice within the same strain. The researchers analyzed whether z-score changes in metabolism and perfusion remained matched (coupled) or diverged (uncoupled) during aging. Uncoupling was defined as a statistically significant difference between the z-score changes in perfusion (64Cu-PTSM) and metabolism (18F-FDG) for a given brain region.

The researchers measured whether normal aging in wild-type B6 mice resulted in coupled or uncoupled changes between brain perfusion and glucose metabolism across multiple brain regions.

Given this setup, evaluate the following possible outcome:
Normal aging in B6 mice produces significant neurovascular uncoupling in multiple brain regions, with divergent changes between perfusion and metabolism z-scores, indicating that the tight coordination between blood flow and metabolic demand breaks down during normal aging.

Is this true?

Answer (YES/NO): YES